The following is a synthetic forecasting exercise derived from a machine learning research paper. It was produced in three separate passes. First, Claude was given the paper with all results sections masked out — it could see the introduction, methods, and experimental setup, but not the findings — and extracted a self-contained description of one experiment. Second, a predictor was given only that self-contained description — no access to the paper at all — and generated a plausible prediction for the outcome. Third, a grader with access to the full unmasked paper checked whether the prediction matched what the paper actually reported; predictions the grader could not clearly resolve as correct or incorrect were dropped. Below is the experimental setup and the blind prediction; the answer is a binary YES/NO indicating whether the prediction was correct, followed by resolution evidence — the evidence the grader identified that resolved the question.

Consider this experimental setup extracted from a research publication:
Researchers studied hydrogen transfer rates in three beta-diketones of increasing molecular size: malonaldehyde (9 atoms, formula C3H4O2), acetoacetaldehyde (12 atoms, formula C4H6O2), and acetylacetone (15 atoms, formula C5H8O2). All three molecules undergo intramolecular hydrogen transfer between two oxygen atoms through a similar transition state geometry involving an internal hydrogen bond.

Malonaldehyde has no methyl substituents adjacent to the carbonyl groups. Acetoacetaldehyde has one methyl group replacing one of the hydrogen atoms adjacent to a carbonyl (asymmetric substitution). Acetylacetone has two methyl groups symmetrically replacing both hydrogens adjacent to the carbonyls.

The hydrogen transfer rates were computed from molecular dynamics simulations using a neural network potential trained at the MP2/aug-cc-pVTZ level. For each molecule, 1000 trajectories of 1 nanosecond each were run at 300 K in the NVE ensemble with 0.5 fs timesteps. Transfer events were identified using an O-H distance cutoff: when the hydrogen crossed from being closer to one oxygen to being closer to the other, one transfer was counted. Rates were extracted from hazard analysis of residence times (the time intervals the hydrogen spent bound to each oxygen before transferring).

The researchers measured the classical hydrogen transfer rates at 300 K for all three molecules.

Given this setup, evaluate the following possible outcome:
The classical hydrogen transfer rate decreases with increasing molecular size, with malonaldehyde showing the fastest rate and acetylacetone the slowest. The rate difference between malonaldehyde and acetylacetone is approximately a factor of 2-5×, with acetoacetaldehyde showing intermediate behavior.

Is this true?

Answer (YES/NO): NO